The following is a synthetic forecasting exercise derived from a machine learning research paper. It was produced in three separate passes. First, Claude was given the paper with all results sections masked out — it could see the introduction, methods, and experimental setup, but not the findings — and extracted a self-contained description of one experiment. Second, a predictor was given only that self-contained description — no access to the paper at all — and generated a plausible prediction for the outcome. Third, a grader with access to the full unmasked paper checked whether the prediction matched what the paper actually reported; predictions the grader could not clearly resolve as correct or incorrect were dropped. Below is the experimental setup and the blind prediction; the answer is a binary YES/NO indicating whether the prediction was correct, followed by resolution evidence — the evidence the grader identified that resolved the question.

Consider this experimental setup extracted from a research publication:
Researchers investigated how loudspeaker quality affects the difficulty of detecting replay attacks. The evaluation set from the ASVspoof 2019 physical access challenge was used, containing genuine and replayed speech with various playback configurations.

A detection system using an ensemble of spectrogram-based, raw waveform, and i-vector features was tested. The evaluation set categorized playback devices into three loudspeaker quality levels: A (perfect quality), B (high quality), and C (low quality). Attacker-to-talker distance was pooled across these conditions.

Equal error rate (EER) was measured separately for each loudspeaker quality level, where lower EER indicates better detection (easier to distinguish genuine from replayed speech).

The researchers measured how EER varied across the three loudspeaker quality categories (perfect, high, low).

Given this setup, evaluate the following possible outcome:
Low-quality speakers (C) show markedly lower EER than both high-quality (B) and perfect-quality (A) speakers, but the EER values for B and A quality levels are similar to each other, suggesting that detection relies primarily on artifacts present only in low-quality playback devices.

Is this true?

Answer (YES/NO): NO